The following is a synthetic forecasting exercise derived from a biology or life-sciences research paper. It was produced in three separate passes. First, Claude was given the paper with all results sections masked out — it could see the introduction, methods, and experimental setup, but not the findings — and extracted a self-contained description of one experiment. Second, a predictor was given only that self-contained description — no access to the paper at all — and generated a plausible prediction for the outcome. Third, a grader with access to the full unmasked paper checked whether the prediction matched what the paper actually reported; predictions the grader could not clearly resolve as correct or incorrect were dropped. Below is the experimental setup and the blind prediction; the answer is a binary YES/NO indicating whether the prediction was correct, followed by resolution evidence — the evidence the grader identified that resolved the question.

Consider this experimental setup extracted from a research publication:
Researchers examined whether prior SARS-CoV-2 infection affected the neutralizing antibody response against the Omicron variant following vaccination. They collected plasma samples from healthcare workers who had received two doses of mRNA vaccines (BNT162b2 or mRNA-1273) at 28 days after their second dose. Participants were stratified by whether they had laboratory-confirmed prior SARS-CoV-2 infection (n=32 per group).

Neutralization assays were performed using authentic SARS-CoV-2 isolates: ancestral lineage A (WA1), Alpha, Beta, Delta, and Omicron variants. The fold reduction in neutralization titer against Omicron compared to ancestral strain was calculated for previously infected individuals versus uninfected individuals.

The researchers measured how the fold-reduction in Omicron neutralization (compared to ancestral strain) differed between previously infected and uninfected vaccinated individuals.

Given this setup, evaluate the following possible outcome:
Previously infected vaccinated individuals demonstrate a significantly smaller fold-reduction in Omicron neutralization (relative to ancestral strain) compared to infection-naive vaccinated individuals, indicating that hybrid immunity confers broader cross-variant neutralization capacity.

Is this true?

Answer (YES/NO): YES